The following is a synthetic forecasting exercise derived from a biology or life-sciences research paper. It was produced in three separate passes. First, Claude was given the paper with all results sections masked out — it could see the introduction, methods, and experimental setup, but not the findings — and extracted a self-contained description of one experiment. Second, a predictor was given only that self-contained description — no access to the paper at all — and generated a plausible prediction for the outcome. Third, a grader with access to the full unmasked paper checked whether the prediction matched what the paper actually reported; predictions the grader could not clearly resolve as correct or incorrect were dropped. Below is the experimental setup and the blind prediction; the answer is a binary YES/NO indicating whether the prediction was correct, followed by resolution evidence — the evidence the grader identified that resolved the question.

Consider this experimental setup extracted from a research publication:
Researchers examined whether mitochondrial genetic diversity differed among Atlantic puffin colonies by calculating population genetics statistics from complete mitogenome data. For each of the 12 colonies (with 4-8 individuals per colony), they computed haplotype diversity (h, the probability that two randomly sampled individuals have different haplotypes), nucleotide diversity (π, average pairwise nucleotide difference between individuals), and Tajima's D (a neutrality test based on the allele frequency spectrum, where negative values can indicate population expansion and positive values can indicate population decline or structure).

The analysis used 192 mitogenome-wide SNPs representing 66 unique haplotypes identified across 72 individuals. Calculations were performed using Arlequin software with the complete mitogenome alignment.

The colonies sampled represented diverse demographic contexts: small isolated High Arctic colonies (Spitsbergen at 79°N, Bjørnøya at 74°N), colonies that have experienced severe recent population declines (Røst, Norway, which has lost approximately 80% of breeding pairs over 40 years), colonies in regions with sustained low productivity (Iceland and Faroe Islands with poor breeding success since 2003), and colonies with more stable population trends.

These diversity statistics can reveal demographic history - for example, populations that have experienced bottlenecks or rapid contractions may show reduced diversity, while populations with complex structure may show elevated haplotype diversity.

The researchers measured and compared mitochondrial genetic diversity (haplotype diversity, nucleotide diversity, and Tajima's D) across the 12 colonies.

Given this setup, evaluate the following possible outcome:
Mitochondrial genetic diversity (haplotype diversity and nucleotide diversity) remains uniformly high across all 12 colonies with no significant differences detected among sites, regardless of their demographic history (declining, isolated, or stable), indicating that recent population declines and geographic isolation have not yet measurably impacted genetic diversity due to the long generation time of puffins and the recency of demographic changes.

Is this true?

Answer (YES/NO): YES